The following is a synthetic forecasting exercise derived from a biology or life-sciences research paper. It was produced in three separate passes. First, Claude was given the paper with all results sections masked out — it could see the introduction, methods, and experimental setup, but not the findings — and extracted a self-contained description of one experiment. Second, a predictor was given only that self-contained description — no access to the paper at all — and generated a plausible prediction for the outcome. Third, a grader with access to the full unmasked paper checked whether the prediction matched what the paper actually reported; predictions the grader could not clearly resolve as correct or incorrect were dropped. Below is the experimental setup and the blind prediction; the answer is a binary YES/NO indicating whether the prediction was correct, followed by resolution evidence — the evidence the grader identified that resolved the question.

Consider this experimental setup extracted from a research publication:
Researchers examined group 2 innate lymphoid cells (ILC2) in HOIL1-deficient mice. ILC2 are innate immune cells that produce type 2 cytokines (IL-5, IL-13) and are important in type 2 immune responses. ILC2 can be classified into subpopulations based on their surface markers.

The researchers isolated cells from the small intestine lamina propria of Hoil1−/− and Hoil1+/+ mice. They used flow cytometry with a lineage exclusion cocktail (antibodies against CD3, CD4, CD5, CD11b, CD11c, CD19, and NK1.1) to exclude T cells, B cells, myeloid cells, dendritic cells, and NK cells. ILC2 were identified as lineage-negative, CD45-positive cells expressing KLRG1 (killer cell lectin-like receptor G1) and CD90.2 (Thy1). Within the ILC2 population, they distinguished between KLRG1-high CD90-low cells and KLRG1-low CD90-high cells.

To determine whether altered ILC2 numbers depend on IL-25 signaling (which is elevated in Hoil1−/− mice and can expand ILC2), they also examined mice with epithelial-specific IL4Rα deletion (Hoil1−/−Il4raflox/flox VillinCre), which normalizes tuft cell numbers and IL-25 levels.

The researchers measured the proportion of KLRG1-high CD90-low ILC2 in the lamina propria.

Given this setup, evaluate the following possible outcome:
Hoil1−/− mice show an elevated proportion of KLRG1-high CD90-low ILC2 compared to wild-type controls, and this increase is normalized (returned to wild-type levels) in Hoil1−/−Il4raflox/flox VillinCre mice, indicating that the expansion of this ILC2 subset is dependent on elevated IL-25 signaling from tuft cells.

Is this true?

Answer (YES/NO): NO